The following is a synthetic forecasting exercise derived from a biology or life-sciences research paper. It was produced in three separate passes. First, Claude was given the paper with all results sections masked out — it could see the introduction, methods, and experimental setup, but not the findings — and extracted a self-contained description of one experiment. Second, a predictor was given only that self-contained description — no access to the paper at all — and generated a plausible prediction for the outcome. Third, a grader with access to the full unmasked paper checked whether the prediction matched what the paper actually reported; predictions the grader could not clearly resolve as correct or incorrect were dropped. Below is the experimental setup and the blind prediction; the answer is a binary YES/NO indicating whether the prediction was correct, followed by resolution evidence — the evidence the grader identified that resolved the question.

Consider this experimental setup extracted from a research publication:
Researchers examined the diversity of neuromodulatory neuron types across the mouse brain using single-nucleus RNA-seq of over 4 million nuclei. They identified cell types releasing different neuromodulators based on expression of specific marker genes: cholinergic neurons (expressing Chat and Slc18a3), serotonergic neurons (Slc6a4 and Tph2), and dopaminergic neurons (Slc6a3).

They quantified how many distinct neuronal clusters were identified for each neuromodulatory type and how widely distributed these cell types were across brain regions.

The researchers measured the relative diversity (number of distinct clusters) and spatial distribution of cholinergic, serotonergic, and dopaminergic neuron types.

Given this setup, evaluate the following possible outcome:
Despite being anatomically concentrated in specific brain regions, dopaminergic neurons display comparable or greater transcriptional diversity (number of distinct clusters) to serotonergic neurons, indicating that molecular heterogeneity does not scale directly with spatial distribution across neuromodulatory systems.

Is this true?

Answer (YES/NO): NO